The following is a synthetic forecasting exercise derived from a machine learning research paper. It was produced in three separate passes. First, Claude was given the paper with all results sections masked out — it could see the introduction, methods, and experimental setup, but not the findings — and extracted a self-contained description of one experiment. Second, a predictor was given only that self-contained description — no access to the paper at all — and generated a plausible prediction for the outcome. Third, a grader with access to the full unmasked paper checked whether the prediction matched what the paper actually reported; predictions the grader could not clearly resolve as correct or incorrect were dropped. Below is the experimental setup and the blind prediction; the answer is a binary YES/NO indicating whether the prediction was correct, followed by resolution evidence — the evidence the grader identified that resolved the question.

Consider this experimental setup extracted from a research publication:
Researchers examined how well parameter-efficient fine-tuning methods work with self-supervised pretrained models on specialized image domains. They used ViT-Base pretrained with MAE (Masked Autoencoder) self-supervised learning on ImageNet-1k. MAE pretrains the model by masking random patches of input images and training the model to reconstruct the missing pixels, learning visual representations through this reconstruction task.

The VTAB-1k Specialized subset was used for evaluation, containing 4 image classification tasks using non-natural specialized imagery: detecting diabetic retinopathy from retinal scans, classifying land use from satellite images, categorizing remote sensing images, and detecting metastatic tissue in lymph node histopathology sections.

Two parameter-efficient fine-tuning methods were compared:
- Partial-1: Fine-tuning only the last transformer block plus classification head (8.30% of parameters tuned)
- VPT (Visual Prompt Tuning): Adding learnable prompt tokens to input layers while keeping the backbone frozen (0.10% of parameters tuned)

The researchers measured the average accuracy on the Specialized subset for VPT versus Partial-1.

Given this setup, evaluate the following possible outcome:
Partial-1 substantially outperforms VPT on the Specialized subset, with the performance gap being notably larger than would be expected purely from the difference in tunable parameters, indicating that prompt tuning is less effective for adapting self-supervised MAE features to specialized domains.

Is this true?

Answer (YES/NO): YES